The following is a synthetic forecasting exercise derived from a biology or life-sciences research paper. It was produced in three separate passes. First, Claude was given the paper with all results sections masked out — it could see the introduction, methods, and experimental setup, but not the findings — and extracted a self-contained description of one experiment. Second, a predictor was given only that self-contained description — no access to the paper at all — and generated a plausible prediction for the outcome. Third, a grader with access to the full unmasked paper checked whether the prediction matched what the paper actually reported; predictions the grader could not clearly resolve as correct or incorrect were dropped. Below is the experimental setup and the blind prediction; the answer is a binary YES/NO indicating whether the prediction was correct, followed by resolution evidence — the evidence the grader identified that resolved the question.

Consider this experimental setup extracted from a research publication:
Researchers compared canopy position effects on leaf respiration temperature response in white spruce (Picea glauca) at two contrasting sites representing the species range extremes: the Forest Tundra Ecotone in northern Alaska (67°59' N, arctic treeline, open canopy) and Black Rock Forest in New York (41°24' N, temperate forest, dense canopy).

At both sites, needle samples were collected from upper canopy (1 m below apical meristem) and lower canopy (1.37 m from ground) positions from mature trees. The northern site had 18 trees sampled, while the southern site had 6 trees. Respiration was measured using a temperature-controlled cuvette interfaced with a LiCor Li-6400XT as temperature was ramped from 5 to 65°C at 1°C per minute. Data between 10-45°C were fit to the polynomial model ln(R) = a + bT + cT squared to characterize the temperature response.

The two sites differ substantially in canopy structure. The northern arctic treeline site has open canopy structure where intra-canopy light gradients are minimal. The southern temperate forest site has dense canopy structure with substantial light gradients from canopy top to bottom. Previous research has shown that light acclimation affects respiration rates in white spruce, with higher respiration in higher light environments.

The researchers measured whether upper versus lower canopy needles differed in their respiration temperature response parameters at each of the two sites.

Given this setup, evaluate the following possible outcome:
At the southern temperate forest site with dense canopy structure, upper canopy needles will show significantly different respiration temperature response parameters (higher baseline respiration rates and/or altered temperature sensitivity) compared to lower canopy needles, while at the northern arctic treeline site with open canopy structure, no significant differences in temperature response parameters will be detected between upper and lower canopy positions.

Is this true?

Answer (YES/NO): YES